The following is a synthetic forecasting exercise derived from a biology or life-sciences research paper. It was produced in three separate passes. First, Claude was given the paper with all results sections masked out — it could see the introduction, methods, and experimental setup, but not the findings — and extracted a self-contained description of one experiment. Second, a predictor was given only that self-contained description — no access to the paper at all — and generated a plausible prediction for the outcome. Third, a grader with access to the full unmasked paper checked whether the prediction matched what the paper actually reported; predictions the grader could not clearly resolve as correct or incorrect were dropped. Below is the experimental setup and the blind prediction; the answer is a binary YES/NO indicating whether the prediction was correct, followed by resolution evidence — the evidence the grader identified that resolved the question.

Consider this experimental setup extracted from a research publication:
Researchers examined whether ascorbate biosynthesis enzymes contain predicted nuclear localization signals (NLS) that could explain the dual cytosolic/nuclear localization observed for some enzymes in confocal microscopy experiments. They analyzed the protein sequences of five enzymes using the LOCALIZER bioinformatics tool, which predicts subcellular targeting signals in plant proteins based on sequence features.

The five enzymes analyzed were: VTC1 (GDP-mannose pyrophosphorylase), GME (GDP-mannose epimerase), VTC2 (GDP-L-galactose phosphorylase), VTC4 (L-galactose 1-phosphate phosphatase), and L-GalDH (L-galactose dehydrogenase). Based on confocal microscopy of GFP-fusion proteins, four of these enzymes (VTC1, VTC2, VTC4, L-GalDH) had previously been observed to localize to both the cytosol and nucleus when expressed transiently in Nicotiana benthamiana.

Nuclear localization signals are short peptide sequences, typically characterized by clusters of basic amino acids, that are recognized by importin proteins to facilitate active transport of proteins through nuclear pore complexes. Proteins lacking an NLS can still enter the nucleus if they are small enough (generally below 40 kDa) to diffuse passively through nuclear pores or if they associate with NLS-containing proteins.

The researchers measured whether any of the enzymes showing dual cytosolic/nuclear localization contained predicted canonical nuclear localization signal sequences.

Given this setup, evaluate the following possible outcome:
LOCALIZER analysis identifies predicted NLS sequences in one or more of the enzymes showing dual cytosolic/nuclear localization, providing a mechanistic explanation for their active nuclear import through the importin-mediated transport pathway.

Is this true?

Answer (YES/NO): NO